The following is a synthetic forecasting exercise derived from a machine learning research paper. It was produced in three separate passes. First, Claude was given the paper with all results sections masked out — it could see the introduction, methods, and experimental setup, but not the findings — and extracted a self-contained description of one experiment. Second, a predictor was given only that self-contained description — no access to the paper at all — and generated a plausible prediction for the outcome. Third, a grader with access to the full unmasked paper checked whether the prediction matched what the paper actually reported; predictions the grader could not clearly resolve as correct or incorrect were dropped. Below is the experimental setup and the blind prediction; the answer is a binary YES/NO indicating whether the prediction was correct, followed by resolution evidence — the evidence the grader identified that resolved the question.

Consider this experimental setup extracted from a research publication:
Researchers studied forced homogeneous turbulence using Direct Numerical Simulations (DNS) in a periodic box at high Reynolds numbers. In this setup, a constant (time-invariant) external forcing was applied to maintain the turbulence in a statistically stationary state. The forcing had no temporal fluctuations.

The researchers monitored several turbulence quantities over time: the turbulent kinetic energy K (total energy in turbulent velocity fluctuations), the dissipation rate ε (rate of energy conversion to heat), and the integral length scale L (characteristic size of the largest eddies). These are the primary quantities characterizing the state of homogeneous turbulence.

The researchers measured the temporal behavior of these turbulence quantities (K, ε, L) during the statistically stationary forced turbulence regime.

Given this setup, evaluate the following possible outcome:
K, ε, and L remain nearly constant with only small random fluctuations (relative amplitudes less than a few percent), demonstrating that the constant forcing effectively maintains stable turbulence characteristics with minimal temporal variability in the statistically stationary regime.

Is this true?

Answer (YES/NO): NO